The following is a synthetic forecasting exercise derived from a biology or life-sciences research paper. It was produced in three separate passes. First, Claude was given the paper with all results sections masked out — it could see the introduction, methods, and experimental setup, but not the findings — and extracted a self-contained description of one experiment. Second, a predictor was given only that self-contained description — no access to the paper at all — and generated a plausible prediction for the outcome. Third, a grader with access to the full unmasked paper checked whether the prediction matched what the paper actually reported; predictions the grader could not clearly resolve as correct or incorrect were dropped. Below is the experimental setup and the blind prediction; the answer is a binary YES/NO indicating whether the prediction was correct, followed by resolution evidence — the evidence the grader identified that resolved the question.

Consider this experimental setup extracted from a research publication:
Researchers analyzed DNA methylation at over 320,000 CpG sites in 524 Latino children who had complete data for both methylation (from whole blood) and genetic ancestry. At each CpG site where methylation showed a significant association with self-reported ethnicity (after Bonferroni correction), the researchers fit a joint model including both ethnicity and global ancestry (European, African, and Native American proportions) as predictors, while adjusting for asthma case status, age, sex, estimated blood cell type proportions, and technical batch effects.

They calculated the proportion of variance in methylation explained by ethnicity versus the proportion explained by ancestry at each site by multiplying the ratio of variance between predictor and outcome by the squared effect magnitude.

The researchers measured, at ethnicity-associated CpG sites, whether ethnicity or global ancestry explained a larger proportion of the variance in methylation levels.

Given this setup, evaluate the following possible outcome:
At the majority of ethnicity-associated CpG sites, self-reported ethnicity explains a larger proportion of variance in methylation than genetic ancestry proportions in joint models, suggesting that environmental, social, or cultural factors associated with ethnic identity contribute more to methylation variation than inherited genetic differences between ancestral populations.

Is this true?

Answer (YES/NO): NO